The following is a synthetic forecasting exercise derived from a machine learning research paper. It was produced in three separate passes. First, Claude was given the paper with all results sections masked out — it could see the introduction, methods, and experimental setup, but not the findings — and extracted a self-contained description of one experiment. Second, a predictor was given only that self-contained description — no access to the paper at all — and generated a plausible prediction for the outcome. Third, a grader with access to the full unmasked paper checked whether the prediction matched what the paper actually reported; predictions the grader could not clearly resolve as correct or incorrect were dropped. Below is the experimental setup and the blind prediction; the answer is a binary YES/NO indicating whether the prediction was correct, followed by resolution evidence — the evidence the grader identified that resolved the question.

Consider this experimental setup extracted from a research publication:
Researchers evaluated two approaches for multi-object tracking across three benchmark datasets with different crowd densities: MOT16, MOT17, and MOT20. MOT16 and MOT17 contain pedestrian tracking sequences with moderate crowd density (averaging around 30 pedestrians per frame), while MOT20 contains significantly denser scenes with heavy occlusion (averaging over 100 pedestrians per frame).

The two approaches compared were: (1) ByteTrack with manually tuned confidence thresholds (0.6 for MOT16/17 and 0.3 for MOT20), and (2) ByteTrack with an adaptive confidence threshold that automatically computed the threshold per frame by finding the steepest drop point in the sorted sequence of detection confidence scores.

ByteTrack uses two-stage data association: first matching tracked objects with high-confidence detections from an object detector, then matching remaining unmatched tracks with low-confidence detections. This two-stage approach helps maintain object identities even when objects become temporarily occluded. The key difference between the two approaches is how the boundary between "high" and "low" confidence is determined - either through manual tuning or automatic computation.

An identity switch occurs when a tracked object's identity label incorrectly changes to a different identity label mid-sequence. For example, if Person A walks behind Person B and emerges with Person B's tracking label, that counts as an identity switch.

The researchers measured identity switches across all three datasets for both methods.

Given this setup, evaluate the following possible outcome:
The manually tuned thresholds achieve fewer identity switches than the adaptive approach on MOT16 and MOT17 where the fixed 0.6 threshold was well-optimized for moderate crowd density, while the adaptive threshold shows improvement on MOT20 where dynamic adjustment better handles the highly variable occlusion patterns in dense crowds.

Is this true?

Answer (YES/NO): YES